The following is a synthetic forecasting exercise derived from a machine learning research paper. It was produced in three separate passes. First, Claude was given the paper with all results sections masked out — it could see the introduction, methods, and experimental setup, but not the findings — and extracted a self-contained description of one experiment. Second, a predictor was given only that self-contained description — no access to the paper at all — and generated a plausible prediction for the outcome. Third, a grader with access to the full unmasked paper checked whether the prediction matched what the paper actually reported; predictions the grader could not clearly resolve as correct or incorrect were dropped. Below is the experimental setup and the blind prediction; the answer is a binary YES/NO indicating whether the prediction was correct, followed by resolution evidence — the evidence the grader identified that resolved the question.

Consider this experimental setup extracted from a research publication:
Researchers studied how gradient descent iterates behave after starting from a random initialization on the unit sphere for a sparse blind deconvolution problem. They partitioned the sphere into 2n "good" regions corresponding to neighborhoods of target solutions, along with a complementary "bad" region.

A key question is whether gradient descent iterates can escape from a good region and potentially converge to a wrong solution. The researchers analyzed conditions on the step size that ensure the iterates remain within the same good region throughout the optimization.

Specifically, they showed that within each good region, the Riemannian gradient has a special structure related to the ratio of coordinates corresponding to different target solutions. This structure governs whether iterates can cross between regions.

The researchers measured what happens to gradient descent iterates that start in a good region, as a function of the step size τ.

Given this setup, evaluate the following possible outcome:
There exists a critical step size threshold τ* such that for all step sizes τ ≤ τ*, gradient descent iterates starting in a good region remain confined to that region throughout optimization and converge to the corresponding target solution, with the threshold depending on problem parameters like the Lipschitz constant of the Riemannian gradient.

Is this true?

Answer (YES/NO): YES